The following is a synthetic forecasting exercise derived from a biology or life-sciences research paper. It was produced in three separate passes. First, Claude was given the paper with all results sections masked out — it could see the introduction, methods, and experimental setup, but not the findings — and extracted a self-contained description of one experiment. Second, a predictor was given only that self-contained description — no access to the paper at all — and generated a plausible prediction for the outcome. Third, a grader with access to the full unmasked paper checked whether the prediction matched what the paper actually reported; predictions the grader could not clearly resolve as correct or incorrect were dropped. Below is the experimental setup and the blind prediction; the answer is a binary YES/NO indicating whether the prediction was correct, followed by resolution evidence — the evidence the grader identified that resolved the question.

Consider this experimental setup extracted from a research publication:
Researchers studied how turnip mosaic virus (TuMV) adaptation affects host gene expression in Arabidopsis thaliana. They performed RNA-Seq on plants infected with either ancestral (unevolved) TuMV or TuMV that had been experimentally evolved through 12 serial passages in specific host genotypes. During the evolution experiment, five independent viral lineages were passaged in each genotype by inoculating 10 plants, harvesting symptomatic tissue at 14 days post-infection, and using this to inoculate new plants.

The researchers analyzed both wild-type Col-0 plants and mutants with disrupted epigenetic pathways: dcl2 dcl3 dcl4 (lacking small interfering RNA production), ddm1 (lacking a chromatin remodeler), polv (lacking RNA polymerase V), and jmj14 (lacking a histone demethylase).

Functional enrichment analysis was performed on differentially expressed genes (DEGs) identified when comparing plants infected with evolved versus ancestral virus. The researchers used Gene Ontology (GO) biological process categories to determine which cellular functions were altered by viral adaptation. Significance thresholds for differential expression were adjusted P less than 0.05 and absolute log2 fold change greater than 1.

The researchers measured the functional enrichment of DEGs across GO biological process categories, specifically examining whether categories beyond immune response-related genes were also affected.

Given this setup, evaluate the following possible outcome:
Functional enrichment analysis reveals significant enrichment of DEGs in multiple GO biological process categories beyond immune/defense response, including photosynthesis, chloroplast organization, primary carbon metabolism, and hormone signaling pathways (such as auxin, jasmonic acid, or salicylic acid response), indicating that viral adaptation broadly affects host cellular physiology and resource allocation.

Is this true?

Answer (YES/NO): YES